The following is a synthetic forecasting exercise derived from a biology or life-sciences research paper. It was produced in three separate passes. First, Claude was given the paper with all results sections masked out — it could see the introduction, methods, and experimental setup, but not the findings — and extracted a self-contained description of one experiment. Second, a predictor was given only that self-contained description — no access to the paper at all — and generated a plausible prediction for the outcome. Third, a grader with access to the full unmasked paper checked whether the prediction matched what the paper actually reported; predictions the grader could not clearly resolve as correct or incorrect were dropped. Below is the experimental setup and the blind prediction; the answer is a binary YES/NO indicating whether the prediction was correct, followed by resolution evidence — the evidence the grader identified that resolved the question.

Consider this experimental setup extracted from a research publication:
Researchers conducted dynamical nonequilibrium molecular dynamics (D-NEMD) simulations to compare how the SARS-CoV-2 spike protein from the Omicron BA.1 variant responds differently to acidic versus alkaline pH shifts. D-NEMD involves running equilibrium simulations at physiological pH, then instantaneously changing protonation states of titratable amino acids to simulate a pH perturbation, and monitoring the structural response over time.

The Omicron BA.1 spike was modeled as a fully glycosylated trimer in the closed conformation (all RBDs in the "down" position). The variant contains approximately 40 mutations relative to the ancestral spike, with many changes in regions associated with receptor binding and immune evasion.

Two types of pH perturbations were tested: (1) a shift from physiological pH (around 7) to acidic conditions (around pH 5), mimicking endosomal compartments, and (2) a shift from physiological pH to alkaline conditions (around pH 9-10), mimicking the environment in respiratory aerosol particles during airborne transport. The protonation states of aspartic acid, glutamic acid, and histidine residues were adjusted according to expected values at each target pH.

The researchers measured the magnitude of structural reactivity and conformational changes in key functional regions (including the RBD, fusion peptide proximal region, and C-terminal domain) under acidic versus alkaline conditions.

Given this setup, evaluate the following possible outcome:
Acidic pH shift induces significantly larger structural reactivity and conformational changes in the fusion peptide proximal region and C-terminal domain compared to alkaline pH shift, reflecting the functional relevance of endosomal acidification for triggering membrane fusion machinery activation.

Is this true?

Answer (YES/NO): YES